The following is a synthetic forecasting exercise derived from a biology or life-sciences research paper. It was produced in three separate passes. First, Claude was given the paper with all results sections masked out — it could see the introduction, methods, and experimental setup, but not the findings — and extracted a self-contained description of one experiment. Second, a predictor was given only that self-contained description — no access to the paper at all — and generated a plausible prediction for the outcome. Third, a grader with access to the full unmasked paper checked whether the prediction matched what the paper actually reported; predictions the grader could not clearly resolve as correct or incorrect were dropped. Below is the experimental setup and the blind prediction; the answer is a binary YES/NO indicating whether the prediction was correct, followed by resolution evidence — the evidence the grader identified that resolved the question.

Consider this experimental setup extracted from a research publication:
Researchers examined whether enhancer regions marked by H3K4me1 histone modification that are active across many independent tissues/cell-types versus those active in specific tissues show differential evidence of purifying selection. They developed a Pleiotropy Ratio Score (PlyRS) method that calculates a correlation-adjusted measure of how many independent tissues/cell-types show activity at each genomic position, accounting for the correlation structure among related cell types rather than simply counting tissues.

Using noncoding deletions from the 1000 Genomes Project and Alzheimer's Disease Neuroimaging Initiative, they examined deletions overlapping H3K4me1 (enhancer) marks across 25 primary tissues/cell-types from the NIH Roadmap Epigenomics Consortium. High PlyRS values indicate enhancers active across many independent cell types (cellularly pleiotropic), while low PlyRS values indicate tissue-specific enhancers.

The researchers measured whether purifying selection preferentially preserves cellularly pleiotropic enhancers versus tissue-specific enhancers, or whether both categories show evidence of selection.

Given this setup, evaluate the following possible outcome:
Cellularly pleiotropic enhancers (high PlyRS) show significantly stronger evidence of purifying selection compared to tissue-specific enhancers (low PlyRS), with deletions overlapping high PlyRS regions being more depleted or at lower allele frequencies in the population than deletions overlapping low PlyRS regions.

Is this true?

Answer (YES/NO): NO